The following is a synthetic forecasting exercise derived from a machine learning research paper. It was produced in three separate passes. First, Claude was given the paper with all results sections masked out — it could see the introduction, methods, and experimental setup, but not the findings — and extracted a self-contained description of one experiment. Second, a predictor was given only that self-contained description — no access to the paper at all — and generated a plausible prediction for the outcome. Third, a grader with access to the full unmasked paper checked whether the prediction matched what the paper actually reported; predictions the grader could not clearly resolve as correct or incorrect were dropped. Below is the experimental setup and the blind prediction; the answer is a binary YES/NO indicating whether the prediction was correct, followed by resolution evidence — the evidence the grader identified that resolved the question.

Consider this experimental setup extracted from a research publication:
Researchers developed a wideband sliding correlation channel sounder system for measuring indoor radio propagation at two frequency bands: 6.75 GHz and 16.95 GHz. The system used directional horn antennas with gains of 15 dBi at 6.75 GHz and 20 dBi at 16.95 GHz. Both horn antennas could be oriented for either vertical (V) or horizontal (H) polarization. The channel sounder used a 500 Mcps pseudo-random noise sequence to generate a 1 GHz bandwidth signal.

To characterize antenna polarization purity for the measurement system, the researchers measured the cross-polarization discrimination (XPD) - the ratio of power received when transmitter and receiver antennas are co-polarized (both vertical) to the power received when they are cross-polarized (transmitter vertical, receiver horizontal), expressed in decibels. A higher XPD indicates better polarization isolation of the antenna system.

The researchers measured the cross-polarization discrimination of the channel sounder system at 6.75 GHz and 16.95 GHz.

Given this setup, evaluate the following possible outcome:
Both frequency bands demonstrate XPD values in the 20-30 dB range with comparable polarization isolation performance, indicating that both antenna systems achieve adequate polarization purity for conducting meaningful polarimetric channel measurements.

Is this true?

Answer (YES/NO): NO